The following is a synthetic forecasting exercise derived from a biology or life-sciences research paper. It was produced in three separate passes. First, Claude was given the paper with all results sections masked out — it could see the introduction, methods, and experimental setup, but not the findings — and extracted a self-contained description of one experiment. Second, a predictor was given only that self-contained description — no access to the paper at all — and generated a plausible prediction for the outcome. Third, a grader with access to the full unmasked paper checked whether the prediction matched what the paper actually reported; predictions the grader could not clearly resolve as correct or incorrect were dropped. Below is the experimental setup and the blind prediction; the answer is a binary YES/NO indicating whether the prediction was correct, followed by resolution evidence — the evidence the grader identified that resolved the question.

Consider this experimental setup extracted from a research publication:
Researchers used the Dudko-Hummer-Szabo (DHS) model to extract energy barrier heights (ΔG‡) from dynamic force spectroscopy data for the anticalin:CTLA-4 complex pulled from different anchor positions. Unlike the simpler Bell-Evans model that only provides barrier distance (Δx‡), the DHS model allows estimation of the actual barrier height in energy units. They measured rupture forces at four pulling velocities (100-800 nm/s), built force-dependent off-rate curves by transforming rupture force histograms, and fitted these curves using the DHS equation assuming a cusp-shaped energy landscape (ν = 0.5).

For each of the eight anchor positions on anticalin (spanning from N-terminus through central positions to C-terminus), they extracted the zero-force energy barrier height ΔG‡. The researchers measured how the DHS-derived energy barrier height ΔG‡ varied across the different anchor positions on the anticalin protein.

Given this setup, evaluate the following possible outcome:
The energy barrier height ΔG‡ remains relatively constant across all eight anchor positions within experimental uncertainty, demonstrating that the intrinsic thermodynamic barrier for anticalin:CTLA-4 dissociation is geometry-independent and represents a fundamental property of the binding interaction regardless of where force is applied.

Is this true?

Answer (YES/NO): NO